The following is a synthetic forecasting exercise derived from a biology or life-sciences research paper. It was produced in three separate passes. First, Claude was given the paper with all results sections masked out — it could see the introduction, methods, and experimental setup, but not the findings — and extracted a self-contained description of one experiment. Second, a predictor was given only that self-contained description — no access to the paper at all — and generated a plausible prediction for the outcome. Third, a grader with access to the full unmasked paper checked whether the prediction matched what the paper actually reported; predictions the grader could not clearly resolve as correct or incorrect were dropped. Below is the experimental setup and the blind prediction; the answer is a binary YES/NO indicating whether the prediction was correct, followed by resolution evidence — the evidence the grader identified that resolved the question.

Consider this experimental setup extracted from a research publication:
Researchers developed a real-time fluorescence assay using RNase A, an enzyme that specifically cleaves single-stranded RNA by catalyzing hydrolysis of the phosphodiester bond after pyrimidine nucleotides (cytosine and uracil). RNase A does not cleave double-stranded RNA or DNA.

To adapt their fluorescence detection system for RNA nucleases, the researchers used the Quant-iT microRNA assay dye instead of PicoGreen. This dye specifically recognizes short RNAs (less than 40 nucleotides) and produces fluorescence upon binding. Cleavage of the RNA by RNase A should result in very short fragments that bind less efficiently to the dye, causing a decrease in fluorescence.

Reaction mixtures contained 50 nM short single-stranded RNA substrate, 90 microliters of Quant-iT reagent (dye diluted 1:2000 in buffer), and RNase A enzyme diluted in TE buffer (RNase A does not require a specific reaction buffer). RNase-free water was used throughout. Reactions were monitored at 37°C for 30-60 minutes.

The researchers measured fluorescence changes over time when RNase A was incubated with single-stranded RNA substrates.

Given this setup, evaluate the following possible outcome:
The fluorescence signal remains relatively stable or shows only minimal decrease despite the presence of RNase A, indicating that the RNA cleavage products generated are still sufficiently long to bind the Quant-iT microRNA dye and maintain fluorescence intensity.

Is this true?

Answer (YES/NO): NO